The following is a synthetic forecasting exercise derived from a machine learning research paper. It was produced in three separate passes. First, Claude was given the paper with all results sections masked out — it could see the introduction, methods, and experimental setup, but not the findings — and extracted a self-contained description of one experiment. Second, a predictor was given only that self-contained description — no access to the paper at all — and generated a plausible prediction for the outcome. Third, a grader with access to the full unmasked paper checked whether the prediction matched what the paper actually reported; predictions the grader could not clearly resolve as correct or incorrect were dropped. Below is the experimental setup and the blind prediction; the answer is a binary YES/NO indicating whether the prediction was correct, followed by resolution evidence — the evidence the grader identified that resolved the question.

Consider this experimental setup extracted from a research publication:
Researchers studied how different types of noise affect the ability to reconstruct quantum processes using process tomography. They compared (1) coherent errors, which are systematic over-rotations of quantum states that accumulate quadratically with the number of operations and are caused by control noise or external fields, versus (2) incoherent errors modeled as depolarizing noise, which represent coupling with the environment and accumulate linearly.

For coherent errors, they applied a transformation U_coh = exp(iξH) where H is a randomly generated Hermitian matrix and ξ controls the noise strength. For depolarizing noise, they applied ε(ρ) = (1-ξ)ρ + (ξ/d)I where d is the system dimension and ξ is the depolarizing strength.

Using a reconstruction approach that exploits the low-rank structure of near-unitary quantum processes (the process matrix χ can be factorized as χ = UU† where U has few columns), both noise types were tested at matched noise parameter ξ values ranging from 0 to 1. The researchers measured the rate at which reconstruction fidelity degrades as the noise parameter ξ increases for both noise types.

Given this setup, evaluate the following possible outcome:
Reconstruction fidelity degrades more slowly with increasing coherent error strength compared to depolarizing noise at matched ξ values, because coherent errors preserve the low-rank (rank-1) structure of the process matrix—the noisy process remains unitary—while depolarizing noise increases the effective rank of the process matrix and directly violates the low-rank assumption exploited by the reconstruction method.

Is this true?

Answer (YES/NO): NO